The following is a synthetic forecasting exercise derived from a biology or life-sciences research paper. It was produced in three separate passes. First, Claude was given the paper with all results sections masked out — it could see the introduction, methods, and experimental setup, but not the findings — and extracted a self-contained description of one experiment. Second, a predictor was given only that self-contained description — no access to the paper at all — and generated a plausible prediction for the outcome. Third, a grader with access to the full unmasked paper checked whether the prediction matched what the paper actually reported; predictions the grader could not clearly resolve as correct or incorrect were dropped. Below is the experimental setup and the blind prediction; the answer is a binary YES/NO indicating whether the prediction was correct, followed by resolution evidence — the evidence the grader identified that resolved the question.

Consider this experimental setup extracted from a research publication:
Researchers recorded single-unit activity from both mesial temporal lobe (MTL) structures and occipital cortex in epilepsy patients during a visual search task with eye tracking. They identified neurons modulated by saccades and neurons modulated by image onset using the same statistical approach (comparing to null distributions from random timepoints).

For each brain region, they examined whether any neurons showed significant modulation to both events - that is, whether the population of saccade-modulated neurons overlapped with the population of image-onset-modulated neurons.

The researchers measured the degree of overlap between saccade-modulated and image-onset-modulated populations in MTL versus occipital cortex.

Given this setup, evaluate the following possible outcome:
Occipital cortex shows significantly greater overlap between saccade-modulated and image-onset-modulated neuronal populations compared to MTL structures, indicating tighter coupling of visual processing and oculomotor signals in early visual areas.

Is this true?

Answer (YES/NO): YES